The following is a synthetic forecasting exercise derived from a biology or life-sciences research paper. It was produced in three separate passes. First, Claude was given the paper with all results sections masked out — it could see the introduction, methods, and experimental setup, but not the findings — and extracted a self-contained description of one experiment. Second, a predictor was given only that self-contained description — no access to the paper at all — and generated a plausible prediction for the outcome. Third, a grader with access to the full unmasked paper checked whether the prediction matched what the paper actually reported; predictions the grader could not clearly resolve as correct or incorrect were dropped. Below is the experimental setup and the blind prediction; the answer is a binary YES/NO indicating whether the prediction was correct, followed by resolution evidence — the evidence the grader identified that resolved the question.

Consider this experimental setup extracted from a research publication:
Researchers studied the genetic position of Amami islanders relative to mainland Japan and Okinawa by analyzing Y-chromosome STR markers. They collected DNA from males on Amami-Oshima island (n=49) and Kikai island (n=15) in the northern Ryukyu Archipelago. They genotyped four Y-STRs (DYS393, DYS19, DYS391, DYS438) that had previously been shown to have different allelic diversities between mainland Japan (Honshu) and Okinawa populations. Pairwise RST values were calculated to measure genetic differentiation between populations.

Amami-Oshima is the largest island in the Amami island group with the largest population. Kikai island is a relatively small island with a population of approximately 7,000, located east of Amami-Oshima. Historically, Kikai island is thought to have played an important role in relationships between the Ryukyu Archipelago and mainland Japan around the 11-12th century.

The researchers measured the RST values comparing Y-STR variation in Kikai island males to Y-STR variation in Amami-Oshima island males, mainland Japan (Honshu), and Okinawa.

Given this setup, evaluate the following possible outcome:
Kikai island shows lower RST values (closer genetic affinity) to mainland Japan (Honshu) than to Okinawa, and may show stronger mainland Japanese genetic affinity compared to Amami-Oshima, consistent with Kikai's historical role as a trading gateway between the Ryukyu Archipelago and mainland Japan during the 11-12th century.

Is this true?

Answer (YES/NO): NO